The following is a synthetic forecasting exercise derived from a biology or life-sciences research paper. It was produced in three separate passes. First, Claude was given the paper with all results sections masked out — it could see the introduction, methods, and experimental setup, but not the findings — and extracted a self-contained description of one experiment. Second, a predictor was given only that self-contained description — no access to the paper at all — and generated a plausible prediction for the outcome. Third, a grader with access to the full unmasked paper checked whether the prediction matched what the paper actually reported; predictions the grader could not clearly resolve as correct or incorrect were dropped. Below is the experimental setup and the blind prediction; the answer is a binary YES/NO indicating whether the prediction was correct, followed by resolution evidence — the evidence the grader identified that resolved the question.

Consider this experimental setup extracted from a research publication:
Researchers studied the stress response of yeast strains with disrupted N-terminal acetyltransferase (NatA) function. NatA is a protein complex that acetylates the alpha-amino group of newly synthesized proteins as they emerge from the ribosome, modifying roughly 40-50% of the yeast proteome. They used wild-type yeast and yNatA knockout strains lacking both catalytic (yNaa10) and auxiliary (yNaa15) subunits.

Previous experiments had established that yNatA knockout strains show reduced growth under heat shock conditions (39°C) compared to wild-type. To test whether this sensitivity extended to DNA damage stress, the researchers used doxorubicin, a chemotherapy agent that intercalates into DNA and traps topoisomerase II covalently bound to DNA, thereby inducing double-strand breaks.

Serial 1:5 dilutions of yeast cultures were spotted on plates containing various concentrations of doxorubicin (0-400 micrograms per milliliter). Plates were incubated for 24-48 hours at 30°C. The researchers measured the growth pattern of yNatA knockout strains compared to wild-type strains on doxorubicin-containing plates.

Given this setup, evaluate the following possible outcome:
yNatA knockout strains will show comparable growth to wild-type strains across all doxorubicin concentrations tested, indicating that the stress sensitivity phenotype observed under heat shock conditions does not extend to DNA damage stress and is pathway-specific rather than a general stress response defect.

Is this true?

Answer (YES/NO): NO